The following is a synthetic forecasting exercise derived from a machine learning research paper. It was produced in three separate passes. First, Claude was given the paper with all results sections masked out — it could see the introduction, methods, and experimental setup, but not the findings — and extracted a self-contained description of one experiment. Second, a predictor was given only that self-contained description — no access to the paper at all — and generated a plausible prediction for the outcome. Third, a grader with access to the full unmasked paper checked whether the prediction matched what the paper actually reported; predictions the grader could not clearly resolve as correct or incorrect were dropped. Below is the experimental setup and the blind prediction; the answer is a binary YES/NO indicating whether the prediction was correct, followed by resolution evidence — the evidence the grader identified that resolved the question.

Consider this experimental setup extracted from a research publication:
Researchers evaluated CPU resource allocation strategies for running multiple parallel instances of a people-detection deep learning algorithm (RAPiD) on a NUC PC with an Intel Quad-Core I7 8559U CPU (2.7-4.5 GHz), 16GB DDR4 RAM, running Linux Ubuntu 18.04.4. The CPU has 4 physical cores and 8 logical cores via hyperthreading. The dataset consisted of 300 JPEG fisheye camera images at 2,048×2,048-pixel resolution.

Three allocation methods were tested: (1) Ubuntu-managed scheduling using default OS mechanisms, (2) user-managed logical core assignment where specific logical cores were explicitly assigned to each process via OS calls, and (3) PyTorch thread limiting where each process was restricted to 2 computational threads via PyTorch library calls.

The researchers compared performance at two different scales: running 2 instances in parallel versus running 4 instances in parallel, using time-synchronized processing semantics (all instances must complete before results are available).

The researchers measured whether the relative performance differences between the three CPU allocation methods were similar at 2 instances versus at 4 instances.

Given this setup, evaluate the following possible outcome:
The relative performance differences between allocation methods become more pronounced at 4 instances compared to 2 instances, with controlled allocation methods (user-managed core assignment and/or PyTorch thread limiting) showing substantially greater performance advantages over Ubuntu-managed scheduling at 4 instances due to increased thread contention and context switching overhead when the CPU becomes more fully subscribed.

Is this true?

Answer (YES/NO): NO